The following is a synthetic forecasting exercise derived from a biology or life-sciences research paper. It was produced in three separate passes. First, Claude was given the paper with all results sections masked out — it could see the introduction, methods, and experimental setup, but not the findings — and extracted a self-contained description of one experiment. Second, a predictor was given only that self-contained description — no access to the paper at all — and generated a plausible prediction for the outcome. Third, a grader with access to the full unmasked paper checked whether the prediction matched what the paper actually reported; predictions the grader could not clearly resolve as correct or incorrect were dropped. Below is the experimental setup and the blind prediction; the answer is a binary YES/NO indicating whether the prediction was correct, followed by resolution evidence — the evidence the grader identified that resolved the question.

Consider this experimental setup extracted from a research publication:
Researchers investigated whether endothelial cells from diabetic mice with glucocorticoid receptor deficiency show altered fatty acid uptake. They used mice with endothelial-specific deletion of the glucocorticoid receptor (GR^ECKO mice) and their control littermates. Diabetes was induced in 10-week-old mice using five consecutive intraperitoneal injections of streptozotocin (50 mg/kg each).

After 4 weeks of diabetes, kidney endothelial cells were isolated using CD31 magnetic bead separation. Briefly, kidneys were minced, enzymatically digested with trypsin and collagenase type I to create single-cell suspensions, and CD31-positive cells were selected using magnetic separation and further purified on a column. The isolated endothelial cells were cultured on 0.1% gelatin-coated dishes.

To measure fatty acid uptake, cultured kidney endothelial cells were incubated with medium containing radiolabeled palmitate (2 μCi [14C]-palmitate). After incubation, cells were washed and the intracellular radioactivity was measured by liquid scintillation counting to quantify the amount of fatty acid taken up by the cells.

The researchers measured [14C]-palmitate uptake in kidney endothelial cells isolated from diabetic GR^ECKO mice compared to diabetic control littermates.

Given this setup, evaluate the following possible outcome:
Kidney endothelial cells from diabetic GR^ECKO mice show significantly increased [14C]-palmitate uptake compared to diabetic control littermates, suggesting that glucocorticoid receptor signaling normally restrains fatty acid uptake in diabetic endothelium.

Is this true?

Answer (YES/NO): YES